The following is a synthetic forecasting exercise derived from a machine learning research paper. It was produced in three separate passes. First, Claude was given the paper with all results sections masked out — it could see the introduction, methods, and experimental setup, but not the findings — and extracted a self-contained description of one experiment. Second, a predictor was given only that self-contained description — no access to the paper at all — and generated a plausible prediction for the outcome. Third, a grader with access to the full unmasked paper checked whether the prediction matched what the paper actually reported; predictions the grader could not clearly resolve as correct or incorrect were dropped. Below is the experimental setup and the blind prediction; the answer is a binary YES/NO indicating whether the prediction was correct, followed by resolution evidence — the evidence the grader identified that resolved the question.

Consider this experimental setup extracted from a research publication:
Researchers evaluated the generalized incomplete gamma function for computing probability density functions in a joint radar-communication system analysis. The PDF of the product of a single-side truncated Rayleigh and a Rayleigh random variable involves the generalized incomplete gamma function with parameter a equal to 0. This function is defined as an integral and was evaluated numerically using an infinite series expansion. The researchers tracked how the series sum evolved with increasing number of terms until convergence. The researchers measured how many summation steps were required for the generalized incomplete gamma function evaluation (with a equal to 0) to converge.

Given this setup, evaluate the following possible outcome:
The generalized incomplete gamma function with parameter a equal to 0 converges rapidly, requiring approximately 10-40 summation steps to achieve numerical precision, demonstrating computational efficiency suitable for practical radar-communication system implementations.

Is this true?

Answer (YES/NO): YES